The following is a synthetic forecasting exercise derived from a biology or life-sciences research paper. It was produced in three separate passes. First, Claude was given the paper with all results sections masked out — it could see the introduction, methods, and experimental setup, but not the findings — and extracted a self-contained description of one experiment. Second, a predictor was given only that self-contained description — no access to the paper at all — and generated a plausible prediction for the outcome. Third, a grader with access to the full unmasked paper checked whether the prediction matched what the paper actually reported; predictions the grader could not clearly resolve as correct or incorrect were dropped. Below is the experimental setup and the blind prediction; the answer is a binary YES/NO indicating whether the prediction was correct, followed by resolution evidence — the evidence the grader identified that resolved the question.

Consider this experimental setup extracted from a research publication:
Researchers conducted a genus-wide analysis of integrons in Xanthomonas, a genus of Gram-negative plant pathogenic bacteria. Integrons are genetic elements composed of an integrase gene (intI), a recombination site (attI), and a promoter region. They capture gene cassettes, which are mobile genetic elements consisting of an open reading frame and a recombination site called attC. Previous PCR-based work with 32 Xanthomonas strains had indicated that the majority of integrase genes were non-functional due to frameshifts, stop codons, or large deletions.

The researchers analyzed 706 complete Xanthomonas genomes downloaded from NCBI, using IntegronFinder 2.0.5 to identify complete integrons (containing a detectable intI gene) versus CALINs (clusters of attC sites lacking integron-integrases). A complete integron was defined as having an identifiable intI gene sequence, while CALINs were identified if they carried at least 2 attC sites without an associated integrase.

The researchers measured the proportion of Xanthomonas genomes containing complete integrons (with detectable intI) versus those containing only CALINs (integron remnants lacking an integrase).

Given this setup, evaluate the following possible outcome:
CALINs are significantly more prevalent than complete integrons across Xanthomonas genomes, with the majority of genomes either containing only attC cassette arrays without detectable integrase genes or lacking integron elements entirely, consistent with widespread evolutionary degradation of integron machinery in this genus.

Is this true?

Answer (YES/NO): NO